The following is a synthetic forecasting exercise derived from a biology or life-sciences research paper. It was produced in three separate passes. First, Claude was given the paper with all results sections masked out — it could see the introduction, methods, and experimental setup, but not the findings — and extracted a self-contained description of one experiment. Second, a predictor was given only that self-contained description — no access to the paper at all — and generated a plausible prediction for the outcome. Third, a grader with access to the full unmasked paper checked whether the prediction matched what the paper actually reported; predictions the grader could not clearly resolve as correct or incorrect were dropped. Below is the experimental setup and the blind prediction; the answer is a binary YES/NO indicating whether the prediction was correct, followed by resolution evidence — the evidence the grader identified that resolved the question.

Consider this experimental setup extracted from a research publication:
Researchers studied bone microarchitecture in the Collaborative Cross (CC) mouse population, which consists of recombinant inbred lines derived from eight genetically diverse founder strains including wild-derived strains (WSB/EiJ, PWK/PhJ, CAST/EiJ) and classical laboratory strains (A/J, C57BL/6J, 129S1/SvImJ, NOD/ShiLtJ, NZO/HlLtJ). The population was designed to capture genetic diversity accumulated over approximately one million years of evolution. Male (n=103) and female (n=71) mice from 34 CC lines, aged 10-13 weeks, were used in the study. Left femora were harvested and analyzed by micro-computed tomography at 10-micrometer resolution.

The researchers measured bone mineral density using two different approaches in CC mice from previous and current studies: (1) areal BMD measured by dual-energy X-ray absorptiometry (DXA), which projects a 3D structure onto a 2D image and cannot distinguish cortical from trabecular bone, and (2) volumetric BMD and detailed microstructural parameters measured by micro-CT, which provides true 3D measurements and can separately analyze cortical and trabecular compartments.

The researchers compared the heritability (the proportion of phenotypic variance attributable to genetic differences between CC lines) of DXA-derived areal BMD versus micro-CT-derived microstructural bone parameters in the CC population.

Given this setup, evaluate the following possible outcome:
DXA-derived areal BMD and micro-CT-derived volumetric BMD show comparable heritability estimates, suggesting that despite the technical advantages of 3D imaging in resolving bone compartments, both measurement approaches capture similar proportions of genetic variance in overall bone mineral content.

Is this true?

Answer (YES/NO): NO